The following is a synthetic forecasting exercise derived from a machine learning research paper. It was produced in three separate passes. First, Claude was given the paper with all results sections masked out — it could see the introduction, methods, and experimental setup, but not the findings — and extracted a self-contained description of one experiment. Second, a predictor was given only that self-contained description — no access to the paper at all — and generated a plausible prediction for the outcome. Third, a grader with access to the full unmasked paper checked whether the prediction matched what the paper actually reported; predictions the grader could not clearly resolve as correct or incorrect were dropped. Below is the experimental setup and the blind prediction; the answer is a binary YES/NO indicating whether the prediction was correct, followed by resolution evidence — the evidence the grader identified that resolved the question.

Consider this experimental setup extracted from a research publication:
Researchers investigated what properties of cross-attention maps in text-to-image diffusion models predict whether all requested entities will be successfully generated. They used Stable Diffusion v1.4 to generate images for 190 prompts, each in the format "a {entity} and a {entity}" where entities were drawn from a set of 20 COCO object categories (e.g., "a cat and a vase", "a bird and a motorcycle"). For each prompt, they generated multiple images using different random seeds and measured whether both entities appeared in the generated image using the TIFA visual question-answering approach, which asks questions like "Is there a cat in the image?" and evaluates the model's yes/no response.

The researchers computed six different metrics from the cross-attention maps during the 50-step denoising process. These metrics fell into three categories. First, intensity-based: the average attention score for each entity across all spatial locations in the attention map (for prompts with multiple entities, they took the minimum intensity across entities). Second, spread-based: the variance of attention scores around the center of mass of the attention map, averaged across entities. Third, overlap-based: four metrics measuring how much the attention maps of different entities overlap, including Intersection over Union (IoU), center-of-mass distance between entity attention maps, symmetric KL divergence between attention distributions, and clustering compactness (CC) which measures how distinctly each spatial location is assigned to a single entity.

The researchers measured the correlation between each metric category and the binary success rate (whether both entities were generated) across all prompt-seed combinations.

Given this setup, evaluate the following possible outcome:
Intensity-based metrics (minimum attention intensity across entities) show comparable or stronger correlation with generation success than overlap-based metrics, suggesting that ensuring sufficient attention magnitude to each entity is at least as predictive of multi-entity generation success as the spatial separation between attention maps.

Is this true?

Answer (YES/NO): NO